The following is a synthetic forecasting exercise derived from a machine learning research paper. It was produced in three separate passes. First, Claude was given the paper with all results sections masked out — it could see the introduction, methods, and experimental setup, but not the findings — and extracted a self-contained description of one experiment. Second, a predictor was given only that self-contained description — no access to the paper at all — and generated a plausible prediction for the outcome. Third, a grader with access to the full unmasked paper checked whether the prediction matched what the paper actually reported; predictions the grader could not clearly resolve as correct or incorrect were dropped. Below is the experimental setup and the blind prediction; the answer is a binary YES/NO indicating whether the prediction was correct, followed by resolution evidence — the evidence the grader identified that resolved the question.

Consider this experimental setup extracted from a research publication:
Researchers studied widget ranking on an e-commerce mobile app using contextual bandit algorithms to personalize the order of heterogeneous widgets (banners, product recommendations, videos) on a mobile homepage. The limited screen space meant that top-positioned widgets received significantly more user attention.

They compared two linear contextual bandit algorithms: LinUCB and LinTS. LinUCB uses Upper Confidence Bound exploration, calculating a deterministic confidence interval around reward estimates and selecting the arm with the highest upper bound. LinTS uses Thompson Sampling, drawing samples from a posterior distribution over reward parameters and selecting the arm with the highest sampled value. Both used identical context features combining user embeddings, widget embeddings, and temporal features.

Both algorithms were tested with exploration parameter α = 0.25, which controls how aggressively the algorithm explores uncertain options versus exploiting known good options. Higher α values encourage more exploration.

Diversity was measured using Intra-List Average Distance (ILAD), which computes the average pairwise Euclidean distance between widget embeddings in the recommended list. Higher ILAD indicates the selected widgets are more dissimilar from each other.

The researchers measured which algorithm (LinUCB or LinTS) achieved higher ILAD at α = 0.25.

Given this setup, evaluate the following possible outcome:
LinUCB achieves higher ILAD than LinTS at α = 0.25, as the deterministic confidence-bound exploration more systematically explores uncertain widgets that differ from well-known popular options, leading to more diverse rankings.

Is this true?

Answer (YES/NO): NO